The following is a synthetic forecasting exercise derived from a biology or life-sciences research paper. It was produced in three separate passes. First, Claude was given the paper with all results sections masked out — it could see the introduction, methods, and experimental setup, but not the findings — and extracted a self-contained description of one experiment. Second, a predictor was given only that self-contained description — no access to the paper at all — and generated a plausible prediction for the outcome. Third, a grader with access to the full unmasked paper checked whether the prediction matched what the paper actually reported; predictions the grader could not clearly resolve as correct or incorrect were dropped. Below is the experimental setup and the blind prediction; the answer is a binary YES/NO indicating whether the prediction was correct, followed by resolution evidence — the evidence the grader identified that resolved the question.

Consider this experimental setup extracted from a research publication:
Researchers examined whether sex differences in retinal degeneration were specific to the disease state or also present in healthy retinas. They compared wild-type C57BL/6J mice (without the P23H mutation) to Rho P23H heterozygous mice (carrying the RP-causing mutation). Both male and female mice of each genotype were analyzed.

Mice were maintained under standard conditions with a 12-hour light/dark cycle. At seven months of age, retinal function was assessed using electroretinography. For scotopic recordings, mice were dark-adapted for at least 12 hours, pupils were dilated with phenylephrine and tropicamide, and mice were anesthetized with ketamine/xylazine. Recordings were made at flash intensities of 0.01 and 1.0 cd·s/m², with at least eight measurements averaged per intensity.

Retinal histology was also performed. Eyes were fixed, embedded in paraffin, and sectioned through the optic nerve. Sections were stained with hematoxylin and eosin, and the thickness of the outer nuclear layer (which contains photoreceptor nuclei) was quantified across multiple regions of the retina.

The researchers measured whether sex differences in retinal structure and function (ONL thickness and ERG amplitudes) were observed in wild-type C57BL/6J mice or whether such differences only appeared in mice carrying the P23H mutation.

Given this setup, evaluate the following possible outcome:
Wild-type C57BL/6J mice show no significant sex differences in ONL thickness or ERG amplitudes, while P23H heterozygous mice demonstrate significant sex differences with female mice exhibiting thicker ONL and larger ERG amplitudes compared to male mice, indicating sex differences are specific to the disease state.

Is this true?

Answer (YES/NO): NO